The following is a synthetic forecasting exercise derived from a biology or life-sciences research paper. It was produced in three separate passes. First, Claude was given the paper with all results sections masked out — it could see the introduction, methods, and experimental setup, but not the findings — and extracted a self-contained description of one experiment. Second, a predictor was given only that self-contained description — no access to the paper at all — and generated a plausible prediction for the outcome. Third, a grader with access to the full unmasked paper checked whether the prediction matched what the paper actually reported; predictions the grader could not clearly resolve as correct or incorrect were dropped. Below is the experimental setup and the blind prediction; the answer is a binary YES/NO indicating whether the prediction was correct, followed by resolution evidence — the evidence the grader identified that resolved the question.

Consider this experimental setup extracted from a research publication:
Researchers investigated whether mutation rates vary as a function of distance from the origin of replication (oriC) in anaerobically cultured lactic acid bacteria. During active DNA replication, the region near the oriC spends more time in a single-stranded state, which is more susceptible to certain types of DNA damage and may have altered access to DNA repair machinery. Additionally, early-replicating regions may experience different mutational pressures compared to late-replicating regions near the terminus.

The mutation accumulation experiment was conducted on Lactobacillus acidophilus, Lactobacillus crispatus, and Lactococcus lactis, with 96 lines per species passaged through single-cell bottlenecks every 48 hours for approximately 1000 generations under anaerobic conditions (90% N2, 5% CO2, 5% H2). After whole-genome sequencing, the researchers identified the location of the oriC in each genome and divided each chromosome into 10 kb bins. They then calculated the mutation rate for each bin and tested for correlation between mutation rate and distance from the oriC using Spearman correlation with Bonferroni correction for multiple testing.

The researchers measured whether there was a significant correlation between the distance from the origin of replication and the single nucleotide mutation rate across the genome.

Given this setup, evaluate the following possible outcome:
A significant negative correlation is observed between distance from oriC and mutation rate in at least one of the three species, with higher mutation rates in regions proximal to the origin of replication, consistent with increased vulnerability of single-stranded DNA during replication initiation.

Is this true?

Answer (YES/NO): NO